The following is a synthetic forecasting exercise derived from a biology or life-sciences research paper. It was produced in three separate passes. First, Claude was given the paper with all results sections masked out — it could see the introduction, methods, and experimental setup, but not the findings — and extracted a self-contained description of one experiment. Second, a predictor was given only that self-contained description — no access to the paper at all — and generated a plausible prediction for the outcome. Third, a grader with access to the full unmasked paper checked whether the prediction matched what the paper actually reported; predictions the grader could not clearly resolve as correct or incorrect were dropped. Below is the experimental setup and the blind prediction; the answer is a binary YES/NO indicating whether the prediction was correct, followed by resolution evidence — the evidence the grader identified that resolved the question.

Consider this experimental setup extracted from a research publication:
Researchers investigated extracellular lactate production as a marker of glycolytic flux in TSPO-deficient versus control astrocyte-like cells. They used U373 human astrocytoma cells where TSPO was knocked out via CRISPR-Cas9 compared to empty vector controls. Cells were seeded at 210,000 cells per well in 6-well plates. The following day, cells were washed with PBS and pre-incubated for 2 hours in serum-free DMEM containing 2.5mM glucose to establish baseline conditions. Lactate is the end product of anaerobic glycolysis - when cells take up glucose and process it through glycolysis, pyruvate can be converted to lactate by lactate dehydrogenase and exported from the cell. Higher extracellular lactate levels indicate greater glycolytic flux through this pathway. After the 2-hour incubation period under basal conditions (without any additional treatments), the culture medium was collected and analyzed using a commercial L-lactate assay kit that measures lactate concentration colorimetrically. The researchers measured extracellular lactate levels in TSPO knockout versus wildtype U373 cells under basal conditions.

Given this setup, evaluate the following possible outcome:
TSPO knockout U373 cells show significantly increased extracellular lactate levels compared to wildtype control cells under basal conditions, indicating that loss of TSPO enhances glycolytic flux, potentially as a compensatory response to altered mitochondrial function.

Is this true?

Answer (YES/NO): NO